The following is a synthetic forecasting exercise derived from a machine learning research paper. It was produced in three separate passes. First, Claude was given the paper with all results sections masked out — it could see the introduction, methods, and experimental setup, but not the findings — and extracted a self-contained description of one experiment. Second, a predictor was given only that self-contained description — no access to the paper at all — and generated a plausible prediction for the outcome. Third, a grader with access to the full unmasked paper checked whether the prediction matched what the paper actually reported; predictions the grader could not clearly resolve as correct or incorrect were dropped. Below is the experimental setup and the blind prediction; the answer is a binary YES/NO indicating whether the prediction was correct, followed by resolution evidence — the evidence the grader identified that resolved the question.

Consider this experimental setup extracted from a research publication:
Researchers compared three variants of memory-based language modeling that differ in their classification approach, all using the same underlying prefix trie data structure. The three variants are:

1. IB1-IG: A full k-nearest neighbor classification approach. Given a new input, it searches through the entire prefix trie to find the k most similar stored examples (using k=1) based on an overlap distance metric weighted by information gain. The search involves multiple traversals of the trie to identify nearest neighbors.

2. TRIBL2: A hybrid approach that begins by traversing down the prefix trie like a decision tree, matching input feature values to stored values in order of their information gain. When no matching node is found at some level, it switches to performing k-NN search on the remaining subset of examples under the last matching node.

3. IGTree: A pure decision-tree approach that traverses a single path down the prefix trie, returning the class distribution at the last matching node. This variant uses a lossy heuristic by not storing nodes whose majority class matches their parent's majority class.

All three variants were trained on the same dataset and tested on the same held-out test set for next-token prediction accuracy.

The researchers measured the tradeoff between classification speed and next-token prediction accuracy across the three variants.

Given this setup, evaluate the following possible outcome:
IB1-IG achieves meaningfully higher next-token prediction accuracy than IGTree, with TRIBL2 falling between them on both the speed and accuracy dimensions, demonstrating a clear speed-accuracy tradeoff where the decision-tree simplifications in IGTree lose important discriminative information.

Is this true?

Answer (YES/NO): NO